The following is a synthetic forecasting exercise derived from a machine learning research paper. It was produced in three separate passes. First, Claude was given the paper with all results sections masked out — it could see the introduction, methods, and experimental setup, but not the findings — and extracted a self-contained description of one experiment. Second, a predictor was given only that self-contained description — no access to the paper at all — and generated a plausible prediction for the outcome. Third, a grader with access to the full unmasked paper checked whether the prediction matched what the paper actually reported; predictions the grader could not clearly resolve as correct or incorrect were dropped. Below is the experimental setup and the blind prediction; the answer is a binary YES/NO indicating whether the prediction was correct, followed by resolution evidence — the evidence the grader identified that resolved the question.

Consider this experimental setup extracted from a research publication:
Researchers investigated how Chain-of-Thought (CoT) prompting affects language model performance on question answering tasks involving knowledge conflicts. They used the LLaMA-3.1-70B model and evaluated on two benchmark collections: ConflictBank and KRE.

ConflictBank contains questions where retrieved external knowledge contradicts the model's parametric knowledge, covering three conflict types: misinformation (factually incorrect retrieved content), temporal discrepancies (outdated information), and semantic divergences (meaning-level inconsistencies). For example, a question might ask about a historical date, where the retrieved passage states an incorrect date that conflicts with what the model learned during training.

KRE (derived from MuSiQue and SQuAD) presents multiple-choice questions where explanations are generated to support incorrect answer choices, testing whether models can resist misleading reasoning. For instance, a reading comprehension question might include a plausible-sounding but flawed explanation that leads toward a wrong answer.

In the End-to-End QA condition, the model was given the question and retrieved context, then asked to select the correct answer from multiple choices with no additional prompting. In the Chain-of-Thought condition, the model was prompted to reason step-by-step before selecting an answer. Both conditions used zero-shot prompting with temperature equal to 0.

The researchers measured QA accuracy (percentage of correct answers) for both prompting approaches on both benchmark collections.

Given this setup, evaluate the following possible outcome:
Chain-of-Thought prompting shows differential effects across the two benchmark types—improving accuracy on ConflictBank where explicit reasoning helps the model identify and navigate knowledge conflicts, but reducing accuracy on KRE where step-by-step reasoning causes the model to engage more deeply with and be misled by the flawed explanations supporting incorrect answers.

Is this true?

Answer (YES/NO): NO